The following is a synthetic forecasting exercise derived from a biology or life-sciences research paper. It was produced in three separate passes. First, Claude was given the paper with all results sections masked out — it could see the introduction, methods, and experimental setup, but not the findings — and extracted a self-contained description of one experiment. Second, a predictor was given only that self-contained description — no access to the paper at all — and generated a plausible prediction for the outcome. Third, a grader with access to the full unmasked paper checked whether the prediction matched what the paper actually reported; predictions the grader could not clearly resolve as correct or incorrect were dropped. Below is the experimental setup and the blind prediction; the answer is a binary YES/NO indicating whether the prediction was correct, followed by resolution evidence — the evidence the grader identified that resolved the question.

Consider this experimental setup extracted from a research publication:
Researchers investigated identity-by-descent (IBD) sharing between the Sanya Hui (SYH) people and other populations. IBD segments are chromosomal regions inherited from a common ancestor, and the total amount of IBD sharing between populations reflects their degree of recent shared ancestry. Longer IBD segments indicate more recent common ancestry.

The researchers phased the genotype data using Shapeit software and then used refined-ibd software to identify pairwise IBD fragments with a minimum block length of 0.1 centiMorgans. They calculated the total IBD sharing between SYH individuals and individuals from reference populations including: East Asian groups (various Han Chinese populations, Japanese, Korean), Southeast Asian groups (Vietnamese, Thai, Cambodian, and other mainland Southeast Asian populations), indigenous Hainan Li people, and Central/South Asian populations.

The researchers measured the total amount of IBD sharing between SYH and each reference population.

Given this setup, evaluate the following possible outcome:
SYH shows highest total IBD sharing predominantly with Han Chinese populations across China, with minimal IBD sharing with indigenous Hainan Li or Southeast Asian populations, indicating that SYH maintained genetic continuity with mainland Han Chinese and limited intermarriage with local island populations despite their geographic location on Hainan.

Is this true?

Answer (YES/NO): NO